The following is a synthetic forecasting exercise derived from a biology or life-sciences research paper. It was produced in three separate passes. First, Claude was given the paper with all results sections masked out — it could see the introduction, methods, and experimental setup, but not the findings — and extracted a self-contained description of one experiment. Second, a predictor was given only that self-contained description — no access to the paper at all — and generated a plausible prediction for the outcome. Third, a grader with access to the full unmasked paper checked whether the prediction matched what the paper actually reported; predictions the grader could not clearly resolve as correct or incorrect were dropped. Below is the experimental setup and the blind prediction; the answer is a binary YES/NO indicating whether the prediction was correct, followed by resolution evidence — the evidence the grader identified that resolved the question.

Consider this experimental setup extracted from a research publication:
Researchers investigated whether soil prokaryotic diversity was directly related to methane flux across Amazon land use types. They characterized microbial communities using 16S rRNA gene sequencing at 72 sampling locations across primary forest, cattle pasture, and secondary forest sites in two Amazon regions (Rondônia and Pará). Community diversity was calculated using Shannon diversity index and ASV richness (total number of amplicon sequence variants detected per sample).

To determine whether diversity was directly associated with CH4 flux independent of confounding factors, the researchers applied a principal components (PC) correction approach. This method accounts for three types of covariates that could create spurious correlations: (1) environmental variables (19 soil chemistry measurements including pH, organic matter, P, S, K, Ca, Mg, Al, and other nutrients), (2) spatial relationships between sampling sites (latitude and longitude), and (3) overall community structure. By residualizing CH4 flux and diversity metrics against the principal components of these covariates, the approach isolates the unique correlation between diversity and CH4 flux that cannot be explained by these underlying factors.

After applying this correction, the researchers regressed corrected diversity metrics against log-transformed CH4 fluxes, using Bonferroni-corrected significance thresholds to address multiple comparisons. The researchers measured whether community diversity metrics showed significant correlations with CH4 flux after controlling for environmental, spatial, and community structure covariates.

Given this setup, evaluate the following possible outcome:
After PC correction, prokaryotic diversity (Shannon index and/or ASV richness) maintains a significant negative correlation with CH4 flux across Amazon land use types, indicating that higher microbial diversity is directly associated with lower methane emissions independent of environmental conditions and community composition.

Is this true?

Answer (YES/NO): NO